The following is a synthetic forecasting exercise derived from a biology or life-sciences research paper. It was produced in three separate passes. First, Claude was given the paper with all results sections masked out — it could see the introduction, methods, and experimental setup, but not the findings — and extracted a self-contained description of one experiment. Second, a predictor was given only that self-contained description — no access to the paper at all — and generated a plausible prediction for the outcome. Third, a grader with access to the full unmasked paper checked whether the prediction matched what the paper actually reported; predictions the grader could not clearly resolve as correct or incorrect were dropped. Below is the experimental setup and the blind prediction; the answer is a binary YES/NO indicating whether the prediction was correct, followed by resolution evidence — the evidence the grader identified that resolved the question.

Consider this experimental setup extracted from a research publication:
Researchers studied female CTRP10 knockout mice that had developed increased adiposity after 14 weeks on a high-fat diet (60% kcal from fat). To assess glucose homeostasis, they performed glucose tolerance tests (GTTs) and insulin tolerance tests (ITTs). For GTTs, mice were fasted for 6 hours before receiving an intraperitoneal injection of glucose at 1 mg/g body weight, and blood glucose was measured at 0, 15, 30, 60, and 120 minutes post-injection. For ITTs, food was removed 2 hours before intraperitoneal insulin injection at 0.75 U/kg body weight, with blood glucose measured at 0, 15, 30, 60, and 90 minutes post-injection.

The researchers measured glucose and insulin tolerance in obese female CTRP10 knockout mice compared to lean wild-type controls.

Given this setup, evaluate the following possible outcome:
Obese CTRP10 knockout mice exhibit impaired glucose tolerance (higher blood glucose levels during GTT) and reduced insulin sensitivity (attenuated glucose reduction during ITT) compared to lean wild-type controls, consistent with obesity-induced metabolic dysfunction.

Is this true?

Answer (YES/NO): NO